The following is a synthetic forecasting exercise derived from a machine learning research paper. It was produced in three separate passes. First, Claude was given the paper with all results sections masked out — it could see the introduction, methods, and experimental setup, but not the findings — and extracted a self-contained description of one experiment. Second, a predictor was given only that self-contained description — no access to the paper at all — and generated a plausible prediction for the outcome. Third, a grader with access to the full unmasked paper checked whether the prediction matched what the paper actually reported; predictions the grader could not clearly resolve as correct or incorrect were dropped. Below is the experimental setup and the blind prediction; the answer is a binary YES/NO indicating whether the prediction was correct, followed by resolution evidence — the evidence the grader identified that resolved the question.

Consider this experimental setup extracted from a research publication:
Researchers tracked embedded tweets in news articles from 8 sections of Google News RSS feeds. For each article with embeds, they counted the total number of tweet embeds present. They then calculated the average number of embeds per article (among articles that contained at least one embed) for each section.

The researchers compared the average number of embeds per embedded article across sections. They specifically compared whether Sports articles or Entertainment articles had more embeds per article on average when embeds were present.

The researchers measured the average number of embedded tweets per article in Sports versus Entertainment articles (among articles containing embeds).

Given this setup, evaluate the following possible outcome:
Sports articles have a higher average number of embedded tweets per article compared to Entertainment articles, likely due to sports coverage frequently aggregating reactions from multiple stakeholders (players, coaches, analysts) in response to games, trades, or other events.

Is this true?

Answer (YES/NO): NO